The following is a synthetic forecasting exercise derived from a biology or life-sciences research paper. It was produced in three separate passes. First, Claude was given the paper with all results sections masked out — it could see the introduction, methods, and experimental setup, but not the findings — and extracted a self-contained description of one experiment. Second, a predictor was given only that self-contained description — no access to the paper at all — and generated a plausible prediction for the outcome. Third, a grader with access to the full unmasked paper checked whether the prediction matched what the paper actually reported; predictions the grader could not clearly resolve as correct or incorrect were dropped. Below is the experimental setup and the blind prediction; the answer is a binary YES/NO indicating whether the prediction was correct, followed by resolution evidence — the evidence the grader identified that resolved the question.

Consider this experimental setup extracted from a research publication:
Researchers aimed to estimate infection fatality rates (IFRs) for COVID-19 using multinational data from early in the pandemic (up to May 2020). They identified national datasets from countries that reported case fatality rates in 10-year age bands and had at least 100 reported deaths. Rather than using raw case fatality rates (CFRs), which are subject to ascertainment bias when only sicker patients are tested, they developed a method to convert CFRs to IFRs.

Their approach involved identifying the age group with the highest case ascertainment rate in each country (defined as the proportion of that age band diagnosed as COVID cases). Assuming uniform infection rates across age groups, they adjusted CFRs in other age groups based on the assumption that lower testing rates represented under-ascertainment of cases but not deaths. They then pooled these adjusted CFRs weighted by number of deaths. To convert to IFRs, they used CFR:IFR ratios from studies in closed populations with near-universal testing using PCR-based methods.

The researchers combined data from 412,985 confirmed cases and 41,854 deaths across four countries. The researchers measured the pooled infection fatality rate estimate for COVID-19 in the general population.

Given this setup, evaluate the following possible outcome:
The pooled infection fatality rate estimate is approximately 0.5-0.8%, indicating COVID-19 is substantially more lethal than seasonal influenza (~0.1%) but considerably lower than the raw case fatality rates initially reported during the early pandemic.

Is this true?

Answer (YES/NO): NO